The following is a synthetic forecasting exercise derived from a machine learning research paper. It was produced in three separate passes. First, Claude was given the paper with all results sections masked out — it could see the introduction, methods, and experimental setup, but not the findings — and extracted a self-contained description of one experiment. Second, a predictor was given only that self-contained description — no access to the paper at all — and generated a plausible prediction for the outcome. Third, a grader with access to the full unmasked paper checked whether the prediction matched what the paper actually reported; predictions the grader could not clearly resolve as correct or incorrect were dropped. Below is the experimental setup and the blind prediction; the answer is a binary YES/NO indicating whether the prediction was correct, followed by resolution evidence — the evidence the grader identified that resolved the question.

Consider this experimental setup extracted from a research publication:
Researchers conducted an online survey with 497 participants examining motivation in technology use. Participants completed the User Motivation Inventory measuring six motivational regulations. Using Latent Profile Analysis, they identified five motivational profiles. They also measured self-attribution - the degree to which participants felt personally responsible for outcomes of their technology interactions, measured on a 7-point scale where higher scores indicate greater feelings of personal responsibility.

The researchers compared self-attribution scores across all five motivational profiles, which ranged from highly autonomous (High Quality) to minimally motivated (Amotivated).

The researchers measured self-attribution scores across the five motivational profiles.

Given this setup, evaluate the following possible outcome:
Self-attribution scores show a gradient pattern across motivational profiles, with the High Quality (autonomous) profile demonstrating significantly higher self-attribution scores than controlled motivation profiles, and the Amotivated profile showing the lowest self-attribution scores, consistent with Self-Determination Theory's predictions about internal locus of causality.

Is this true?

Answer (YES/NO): NO